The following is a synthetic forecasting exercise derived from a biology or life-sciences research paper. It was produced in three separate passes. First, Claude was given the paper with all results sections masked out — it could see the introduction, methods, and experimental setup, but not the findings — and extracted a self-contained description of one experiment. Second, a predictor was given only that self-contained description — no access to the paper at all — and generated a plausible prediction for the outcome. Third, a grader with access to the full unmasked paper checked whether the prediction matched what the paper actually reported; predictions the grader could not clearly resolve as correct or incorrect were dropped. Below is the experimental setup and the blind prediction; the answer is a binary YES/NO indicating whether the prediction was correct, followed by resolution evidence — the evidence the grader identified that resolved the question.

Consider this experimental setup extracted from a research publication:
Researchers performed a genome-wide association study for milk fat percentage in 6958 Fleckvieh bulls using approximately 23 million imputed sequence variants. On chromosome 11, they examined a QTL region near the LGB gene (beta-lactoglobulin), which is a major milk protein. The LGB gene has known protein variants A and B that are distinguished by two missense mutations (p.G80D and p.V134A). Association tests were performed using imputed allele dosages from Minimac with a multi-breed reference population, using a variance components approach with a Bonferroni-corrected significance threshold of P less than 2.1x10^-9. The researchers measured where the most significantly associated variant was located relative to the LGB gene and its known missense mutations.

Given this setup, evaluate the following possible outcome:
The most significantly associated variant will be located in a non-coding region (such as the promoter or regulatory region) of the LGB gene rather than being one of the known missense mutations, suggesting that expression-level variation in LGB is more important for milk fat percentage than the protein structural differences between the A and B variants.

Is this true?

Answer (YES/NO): YES